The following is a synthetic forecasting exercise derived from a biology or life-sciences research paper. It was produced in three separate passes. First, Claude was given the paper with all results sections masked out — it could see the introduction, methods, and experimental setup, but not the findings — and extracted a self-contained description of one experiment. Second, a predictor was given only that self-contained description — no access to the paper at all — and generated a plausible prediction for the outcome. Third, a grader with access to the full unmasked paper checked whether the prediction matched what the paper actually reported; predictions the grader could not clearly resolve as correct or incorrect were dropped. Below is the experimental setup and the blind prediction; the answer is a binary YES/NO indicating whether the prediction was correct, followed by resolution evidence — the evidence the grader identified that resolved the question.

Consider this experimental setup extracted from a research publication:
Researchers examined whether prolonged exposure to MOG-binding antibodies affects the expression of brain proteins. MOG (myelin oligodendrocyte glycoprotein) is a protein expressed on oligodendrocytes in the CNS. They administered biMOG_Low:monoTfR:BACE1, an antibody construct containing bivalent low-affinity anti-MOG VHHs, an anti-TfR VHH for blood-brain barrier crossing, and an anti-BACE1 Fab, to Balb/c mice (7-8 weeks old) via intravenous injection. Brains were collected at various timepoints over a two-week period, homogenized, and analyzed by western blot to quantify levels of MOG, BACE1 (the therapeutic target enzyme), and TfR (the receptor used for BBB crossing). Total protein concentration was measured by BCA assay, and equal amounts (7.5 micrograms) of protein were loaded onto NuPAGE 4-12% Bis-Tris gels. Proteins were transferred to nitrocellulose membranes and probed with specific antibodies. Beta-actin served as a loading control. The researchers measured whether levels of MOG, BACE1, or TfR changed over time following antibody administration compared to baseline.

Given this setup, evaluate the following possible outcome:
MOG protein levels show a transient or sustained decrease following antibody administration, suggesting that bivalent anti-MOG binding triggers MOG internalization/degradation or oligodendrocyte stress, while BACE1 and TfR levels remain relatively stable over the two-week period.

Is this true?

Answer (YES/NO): NO